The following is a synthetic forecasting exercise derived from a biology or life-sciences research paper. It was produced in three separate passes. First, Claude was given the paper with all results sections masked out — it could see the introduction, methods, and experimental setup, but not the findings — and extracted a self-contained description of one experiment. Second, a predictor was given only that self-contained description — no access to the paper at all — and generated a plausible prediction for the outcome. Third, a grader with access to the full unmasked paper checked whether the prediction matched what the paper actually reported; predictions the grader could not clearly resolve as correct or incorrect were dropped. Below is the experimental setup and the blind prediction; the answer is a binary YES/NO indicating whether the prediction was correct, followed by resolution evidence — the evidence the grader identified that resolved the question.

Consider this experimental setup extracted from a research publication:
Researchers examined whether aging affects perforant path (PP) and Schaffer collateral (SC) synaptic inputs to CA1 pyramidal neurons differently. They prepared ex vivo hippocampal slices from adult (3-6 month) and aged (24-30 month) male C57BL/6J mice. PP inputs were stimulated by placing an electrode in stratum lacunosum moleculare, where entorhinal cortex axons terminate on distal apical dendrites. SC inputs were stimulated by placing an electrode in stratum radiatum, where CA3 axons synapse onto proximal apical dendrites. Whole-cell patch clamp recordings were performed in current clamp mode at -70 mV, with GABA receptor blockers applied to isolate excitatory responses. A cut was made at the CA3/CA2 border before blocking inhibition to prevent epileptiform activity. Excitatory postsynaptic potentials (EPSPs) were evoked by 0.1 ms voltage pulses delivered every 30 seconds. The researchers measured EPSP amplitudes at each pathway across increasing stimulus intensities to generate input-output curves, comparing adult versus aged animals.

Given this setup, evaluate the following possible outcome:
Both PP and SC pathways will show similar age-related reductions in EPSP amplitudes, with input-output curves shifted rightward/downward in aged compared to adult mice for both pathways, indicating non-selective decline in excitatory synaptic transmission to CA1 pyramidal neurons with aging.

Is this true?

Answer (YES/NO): NO